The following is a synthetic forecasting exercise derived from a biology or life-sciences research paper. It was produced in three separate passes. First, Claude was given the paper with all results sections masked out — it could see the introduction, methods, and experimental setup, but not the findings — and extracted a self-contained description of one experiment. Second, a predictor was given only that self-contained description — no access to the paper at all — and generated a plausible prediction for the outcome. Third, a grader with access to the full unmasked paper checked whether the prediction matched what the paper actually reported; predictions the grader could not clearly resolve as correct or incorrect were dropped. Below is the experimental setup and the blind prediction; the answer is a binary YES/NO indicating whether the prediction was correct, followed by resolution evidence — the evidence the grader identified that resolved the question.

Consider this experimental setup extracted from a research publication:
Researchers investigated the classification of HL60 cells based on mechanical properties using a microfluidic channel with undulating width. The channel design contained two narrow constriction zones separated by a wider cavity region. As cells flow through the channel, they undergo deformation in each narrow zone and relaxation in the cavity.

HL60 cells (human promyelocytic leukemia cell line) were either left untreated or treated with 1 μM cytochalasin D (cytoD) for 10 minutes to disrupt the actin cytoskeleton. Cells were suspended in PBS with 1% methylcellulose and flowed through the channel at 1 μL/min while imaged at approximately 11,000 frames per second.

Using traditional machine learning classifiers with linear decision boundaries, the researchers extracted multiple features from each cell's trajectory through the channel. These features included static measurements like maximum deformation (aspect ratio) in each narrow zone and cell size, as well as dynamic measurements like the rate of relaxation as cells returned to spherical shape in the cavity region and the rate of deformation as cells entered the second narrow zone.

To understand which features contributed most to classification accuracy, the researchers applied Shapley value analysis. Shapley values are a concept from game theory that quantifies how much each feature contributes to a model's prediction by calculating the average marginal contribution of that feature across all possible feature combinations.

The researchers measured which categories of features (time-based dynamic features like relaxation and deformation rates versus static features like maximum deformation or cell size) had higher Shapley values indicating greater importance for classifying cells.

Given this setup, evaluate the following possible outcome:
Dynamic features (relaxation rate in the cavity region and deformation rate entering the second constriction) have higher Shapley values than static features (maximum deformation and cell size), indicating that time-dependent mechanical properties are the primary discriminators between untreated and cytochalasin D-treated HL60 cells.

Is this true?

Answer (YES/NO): NO